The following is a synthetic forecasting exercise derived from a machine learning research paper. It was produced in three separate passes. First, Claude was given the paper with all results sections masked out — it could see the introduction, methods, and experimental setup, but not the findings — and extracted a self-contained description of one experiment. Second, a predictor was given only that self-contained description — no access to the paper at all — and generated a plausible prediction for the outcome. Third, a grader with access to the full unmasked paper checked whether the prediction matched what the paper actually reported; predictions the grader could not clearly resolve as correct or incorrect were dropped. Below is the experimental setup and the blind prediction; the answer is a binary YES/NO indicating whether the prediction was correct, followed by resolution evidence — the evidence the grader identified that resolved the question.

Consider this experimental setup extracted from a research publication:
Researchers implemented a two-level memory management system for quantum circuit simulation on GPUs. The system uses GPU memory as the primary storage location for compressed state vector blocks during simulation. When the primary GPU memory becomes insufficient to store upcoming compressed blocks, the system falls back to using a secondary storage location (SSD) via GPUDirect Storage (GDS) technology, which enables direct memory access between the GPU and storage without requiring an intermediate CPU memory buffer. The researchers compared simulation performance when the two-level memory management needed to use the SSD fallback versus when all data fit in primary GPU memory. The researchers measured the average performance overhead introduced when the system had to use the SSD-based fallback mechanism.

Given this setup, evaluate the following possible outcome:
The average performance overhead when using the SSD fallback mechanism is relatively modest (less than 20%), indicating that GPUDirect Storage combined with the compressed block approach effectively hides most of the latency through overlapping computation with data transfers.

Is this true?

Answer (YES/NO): YES